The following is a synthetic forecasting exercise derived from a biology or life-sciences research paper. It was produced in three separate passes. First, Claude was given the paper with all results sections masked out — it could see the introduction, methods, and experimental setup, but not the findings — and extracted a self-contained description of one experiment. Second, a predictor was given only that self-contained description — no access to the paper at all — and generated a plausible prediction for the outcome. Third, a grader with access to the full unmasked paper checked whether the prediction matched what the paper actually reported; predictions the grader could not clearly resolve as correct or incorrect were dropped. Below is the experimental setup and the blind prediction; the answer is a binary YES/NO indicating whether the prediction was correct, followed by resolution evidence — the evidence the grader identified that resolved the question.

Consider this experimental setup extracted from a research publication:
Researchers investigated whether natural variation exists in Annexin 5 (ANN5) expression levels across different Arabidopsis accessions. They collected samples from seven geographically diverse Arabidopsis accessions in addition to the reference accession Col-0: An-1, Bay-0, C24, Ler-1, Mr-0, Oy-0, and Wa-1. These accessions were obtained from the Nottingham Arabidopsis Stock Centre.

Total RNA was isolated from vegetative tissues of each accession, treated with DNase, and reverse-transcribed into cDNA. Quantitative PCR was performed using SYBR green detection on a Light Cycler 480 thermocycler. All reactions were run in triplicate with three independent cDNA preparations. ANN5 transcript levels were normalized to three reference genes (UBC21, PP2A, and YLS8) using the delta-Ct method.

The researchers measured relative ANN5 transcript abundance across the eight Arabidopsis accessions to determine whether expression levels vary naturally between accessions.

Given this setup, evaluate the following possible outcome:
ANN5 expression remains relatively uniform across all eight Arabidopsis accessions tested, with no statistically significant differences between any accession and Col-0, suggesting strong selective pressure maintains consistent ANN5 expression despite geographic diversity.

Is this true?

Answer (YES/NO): NO